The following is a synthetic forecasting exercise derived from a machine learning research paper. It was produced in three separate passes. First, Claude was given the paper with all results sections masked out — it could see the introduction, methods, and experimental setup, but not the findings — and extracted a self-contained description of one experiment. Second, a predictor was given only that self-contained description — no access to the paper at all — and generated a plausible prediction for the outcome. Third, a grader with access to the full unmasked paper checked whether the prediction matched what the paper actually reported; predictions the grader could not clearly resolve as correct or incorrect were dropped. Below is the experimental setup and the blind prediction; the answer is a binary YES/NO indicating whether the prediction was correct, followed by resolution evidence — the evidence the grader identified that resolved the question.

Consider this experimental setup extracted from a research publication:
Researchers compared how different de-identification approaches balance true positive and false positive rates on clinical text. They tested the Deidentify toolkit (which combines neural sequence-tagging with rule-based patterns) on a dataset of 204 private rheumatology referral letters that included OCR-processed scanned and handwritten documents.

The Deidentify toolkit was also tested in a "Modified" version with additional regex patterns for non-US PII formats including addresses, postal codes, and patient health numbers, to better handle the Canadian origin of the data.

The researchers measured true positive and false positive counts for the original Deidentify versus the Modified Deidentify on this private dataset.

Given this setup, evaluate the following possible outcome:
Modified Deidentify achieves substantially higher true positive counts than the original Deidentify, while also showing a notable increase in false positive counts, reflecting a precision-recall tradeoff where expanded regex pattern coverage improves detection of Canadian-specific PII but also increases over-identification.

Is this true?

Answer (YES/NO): NO